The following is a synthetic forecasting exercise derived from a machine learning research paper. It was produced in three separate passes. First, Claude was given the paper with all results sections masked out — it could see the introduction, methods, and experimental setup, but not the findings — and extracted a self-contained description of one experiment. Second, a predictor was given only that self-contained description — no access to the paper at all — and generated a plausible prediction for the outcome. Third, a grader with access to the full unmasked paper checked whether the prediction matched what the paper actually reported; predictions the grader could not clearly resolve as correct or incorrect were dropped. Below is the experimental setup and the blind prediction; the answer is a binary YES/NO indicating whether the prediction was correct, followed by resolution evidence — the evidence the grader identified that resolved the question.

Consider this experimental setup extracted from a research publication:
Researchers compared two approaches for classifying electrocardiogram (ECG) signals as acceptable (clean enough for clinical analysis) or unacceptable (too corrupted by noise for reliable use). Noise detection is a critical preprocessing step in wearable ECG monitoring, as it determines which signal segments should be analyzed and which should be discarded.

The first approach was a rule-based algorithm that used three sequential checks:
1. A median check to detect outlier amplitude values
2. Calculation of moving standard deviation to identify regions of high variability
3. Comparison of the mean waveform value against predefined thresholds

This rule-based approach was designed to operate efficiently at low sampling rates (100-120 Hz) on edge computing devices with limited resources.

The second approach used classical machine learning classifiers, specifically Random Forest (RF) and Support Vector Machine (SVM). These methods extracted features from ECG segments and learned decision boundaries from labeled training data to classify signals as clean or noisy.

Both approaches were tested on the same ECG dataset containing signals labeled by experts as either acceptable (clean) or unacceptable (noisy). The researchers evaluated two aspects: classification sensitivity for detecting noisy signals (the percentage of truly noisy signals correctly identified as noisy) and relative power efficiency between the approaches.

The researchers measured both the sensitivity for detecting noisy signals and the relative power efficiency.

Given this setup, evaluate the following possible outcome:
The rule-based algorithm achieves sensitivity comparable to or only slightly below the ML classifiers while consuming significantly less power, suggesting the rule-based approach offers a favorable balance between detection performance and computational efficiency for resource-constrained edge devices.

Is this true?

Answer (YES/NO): YES